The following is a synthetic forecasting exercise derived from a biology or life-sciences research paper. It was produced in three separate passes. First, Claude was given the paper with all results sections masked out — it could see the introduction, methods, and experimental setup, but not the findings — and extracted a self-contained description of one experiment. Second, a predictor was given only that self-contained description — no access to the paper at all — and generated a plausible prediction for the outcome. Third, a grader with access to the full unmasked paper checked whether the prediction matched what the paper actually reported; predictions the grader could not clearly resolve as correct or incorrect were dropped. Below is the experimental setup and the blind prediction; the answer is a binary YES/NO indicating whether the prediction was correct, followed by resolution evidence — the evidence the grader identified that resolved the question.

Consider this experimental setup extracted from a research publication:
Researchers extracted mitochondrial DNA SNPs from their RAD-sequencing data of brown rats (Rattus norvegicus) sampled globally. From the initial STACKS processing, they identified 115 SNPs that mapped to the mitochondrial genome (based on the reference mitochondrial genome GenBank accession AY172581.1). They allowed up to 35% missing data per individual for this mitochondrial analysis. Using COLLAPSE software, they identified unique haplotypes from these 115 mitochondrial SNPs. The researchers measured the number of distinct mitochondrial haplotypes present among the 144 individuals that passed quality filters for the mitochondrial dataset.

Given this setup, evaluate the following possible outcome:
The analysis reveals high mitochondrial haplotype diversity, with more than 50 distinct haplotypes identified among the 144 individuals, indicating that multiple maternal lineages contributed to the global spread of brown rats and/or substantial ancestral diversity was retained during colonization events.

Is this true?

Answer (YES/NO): YES